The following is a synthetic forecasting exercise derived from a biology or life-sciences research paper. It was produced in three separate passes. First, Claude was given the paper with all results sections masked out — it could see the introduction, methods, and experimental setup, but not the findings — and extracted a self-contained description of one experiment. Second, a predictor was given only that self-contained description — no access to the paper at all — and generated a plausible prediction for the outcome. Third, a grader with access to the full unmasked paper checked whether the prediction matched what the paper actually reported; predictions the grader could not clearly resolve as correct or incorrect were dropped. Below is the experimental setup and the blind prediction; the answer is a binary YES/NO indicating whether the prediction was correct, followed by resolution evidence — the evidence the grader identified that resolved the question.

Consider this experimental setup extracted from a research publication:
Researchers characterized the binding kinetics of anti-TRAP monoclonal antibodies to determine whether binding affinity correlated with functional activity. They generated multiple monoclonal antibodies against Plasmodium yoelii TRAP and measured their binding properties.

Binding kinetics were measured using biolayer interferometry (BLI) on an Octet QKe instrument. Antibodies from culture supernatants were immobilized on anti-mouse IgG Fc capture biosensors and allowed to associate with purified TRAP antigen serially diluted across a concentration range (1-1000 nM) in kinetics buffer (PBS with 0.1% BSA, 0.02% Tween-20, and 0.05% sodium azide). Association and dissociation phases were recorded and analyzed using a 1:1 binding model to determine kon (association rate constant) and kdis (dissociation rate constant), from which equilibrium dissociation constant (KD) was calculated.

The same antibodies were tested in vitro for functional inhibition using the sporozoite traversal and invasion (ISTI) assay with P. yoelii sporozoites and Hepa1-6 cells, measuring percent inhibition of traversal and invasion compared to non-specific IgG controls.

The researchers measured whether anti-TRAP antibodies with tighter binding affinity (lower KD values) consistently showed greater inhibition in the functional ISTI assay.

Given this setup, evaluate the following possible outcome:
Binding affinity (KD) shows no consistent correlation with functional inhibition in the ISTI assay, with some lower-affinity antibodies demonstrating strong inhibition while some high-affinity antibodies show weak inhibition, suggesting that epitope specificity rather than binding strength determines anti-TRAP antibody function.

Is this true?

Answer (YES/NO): NO